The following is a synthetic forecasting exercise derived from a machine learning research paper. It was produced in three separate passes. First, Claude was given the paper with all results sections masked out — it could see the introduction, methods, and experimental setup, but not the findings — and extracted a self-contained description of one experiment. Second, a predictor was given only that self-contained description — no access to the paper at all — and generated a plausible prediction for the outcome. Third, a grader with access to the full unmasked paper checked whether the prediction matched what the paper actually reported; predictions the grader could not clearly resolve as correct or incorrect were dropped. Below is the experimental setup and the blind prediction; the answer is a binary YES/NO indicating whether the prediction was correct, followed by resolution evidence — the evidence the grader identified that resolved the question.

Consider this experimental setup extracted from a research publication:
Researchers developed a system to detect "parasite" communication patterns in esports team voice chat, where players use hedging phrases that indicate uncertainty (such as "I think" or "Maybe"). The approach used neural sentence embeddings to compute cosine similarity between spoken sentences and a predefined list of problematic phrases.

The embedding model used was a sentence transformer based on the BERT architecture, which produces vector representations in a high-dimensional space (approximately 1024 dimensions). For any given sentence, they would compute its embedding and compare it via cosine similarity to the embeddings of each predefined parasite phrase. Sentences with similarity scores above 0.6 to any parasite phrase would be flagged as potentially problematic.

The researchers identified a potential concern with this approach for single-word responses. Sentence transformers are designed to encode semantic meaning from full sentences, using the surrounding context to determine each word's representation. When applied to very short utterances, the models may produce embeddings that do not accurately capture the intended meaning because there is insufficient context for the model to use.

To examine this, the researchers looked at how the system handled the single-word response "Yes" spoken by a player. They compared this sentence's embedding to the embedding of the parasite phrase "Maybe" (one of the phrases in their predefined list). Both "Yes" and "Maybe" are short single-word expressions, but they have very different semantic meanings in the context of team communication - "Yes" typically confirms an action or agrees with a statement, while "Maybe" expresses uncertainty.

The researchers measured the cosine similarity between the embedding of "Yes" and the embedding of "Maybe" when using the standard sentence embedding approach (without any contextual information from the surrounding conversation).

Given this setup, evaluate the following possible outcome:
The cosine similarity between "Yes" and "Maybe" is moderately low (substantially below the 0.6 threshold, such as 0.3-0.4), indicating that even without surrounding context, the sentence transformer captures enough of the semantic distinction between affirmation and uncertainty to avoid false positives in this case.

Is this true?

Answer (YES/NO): NO